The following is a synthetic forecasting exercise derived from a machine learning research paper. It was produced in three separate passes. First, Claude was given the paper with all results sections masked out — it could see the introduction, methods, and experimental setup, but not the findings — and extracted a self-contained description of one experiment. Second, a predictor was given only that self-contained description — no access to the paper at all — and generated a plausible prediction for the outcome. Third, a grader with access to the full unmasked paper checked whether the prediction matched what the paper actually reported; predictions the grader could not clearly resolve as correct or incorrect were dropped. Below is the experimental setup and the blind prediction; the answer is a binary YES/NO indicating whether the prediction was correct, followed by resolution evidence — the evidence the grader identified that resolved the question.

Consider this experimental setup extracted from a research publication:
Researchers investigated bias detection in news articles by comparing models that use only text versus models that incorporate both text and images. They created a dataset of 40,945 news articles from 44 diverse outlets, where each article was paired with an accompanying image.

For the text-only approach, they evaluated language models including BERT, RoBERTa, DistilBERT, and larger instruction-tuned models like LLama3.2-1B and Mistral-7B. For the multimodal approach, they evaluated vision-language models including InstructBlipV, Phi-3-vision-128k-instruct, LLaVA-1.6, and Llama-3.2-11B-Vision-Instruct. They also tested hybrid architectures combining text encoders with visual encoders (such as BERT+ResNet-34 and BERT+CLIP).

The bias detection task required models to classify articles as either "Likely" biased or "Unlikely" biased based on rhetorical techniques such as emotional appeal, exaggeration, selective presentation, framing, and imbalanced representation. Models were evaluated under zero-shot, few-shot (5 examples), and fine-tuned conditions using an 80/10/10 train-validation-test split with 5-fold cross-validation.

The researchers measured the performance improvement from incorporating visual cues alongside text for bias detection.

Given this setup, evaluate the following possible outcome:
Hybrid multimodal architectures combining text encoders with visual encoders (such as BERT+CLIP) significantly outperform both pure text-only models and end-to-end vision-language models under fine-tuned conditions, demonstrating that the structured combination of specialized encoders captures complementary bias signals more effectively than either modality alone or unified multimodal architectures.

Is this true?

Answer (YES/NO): NO